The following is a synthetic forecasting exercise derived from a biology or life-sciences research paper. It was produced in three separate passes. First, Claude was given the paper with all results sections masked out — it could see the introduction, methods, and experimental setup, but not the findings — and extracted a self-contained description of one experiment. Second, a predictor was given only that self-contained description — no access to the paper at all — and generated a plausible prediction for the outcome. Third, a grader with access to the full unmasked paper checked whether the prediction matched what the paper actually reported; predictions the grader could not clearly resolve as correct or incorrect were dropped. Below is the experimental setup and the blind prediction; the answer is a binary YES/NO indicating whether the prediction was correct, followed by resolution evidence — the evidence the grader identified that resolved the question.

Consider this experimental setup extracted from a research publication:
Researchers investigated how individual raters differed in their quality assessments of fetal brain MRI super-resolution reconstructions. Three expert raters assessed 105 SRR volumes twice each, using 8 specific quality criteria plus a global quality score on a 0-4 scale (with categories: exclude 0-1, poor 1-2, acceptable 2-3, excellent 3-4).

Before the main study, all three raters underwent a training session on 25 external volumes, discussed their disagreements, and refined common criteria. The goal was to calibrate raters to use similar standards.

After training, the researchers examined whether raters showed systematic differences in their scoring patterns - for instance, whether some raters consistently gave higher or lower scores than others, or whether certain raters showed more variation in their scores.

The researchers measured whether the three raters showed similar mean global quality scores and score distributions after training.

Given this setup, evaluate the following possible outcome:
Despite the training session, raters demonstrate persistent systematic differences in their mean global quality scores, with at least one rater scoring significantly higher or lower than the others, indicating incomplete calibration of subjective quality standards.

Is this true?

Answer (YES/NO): NO